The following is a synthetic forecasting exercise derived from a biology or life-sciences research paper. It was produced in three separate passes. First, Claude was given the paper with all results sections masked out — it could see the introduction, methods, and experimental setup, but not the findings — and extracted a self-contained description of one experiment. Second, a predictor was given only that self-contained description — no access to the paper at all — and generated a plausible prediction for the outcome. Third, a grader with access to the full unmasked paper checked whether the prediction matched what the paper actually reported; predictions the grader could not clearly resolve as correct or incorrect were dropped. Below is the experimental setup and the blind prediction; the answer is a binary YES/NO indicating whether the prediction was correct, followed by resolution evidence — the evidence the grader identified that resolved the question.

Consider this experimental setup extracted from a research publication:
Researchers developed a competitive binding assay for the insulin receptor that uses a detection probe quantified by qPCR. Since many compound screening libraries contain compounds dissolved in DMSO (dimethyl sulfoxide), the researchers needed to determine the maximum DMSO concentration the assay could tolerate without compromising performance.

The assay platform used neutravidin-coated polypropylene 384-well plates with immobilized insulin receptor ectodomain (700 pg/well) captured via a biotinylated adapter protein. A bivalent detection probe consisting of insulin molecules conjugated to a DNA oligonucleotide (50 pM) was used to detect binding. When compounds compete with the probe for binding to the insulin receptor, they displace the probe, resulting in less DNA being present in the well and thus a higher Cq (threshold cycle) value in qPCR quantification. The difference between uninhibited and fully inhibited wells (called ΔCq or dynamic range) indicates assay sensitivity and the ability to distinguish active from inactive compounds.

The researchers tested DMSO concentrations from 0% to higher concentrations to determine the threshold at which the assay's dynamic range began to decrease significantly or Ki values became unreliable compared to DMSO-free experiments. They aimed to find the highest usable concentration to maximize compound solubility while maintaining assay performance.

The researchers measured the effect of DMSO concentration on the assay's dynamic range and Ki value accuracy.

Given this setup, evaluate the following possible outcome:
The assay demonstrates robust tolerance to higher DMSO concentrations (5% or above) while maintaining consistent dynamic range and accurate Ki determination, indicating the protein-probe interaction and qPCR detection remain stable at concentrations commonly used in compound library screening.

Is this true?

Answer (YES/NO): YES